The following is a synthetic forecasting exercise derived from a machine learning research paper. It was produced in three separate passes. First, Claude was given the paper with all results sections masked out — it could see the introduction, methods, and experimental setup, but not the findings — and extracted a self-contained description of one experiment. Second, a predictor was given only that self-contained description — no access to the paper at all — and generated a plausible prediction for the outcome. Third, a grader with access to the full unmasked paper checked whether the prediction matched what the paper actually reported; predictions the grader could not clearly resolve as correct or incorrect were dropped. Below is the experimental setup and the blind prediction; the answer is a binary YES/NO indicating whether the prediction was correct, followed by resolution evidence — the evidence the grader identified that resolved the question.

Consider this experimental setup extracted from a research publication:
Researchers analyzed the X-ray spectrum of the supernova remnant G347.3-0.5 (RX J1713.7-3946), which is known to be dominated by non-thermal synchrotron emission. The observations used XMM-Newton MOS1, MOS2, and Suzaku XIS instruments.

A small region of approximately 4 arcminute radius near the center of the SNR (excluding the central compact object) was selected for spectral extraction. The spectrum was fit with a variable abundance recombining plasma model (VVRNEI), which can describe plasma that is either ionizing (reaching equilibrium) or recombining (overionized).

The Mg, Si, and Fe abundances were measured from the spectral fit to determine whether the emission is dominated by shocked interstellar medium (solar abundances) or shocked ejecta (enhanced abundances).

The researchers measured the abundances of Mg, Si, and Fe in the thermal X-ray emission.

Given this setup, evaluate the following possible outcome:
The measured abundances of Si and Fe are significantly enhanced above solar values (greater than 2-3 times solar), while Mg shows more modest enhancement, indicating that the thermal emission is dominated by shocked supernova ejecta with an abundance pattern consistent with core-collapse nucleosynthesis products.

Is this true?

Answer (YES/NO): NO